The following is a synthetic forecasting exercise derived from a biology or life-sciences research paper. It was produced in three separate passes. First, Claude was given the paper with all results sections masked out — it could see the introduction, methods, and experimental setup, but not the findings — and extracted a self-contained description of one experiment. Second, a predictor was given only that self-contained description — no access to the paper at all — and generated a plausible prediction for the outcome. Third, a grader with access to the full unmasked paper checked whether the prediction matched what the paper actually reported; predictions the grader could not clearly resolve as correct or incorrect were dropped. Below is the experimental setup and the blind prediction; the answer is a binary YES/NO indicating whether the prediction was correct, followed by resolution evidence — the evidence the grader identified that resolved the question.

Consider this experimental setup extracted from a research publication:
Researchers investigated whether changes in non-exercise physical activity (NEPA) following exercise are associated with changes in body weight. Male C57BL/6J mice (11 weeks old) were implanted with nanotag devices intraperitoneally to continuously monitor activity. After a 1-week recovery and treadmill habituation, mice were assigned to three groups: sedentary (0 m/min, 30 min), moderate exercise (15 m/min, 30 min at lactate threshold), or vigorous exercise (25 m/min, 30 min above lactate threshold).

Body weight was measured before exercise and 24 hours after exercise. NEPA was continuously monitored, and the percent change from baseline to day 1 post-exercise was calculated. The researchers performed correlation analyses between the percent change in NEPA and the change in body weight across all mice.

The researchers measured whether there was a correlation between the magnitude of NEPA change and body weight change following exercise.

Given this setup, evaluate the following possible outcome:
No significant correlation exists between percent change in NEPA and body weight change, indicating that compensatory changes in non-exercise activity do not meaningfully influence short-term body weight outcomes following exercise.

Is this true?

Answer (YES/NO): YES